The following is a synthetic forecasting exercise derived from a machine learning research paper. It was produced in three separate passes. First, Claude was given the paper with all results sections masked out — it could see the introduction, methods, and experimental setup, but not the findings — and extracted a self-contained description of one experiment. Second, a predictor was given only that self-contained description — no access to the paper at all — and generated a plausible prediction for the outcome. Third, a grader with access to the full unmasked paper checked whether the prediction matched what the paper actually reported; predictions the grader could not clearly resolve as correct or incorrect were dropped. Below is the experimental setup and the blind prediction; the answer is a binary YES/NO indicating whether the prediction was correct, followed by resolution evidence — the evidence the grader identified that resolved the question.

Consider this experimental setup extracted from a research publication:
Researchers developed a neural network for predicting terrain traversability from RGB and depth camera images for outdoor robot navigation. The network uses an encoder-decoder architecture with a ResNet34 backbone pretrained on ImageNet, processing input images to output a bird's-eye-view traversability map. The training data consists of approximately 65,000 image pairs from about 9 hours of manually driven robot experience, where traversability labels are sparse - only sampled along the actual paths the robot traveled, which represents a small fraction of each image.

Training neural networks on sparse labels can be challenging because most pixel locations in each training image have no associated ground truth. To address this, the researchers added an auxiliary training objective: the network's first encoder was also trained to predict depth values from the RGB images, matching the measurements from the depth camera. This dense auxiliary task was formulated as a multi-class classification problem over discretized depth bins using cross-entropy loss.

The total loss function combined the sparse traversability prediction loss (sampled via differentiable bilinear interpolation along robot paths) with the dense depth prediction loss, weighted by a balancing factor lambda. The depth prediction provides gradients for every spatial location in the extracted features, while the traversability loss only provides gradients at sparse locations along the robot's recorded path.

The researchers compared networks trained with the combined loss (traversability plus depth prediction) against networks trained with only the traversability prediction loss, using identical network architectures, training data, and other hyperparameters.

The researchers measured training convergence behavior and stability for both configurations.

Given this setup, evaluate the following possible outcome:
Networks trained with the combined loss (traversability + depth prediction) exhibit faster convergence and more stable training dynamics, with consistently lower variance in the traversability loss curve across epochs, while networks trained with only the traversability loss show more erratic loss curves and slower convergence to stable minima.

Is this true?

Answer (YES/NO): NO